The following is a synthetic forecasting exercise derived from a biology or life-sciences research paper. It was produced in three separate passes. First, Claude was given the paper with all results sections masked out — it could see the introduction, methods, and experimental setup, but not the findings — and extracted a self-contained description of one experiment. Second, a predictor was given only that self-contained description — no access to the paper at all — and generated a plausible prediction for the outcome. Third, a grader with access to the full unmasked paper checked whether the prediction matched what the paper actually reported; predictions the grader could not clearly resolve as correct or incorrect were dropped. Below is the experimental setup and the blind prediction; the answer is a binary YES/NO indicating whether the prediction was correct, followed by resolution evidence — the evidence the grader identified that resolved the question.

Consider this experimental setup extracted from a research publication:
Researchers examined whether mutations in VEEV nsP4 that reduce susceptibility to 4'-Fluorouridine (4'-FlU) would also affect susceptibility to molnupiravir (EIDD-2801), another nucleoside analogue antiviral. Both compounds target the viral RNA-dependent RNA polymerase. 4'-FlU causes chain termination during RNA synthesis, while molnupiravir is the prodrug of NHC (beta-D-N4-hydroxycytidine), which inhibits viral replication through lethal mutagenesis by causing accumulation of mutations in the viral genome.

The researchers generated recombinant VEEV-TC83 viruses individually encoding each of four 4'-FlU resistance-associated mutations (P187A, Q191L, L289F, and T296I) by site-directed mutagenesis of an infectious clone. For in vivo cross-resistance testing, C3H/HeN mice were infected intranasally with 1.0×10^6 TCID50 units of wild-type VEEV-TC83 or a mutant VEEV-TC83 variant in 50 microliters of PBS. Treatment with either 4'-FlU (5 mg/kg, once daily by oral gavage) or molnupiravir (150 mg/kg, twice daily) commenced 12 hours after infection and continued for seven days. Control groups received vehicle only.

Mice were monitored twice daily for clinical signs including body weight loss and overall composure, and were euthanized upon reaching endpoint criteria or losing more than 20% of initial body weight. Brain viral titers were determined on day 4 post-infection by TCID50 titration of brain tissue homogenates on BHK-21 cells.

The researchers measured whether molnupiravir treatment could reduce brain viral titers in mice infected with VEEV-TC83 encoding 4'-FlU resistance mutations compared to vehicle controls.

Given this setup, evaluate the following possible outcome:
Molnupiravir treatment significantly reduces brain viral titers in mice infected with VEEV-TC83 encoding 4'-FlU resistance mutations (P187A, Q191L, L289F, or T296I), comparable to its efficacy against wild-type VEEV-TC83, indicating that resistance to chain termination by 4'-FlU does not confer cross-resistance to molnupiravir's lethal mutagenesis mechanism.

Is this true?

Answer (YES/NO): NO